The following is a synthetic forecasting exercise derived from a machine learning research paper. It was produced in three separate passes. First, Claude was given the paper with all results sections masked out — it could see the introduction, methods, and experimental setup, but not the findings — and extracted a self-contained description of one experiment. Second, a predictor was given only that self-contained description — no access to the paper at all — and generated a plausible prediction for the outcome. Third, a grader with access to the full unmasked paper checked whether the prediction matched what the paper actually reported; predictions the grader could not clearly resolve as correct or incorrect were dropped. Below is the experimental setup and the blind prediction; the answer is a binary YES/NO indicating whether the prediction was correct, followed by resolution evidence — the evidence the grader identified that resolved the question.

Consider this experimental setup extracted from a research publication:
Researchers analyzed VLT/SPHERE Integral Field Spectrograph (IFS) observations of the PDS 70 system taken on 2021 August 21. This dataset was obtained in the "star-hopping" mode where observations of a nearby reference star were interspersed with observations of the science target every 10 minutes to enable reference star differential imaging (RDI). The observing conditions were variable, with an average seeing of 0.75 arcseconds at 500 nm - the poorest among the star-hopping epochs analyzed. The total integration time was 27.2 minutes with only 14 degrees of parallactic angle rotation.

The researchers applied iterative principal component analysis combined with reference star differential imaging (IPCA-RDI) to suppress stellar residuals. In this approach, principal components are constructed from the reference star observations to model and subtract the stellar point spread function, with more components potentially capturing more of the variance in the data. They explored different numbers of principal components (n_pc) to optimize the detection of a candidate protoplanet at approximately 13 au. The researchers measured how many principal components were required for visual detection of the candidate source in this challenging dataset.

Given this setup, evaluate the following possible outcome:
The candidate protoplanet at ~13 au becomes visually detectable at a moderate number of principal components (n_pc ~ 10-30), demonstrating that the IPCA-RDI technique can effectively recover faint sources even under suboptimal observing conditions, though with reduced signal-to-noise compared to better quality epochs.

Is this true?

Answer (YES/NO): NO